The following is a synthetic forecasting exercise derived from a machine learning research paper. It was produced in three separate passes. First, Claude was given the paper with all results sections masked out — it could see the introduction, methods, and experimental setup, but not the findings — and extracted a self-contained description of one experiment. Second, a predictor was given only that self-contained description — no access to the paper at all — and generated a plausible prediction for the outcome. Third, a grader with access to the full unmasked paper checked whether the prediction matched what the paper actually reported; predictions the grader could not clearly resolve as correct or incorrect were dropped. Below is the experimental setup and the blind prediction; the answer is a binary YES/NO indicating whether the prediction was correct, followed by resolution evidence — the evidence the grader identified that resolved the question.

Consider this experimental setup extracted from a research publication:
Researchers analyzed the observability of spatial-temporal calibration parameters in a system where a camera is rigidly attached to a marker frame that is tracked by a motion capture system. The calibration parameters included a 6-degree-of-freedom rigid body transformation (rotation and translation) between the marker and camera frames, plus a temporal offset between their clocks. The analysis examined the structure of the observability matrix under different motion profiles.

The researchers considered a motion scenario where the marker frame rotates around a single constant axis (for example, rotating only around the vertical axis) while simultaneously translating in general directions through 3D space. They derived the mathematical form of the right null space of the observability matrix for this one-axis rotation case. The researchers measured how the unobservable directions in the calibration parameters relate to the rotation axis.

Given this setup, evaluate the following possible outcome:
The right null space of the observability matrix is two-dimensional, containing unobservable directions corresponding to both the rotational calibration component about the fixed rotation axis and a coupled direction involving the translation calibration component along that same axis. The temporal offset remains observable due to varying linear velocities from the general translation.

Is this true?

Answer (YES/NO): NO